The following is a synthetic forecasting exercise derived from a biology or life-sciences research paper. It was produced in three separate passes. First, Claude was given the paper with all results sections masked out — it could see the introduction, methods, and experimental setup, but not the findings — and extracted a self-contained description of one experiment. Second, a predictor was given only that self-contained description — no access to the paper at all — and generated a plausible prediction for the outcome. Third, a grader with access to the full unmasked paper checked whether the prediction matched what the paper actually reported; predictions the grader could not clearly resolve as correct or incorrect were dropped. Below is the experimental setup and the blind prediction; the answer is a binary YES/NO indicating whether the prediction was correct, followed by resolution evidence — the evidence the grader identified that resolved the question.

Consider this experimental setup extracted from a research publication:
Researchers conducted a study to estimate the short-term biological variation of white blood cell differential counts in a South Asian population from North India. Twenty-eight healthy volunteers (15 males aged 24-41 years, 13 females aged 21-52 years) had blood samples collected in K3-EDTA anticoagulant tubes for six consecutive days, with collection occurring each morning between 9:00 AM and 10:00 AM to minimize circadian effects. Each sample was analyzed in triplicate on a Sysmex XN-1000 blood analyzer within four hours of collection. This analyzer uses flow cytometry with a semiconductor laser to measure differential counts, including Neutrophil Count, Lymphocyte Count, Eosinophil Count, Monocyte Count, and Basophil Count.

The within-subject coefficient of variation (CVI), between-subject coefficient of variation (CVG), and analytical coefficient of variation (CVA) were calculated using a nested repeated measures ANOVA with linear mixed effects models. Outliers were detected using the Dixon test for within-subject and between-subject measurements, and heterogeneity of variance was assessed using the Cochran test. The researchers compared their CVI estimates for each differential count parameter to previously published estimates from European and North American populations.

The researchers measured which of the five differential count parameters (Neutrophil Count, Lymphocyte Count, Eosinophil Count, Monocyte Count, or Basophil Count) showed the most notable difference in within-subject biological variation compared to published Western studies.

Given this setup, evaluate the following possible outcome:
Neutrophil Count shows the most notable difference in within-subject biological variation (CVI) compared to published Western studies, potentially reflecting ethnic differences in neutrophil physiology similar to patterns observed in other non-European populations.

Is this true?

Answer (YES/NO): NO